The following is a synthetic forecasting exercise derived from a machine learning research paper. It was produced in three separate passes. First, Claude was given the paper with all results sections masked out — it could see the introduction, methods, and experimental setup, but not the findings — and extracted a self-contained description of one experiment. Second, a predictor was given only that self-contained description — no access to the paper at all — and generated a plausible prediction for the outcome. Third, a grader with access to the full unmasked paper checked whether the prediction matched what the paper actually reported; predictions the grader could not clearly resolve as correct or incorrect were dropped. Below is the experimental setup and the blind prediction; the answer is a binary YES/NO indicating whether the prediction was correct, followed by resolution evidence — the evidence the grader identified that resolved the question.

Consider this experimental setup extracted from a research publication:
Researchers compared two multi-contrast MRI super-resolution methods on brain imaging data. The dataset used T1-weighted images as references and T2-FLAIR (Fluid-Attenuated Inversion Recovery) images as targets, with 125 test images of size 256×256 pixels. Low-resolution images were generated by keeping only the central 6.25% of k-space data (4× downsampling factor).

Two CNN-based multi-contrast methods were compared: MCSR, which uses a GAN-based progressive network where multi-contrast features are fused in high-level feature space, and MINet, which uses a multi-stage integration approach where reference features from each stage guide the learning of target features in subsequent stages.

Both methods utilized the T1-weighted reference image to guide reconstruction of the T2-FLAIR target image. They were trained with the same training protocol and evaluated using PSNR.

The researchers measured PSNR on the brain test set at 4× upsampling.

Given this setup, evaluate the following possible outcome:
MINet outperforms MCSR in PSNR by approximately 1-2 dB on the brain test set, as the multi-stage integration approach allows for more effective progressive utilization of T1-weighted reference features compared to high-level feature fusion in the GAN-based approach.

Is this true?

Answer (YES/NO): NO